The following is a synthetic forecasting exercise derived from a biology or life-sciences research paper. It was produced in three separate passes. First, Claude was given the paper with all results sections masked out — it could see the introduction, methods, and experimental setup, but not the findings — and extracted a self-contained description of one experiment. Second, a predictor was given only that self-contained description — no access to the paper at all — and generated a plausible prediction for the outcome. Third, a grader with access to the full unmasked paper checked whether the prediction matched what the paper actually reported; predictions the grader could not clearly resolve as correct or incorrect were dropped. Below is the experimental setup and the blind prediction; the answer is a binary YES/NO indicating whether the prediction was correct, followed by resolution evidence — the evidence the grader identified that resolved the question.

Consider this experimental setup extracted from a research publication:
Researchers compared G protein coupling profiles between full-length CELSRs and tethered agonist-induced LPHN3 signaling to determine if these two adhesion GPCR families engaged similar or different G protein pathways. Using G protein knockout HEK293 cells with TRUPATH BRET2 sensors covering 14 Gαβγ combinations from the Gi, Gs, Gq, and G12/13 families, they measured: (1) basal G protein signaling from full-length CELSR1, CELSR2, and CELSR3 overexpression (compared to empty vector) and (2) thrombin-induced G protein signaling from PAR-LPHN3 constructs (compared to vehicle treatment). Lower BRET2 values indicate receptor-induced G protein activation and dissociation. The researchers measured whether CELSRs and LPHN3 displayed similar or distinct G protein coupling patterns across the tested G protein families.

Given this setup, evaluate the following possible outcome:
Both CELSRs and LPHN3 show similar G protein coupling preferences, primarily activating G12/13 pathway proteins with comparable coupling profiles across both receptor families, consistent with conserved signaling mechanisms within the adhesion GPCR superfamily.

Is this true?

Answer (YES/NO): NO